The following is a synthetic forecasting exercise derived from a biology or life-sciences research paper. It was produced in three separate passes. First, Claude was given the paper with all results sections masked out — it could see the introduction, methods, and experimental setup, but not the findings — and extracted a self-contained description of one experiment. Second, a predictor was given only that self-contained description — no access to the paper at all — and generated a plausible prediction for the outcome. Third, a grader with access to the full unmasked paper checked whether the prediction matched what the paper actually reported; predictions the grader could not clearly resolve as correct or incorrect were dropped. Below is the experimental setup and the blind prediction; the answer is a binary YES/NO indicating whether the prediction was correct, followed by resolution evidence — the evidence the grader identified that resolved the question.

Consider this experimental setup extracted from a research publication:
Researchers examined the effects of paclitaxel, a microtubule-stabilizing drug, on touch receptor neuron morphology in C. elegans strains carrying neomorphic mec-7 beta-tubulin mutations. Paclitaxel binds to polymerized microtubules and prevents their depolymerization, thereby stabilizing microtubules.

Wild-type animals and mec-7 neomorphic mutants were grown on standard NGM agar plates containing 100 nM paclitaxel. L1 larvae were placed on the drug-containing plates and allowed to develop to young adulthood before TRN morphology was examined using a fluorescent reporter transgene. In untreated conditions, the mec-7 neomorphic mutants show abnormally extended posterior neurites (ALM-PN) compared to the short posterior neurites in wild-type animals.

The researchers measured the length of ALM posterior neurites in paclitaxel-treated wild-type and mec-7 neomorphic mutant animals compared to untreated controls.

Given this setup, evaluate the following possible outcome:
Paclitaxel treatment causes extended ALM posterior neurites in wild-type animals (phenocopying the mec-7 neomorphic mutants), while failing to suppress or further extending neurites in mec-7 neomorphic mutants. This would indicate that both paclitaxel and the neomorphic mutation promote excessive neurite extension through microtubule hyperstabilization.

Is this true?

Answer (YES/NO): YES